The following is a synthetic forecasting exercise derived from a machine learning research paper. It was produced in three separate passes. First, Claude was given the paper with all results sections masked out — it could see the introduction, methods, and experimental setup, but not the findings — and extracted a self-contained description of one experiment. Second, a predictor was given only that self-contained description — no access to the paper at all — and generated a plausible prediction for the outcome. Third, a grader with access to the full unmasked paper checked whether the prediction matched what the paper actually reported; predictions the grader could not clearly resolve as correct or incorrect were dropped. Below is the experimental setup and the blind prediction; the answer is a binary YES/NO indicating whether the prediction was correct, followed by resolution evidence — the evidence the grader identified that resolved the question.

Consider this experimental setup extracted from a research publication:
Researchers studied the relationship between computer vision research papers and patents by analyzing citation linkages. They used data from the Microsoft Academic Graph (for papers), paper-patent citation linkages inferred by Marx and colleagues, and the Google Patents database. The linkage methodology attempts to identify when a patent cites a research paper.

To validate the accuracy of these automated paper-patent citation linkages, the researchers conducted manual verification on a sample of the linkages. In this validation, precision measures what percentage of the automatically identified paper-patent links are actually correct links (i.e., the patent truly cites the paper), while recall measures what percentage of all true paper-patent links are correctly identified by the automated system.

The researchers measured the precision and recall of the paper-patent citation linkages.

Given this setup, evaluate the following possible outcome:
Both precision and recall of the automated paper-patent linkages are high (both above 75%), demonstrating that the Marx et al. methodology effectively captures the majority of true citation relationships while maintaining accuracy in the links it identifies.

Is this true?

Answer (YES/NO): YES